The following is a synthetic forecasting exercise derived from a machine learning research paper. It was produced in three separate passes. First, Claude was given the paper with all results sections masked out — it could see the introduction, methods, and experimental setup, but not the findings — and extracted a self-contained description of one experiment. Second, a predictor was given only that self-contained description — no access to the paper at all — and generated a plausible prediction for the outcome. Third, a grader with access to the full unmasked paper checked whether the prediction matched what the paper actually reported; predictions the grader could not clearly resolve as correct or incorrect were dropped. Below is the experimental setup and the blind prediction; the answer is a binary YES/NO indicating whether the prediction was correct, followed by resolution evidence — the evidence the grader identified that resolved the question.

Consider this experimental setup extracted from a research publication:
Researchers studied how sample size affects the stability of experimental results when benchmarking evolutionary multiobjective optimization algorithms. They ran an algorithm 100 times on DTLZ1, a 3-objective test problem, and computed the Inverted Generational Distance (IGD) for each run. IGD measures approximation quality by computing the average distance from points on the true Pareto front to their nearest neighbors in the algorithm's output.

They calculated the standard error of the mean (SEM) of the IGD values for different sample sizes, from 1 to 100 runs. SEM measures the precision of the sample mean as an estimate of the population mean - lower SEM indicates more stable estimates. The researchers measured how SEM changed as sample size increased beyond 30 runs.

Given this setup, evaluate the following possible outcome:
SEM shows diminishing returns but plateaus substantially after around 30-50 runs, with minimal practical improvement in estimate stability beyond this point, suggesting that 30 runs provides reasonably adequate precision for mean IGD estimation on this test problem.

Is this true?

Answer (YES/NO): NO